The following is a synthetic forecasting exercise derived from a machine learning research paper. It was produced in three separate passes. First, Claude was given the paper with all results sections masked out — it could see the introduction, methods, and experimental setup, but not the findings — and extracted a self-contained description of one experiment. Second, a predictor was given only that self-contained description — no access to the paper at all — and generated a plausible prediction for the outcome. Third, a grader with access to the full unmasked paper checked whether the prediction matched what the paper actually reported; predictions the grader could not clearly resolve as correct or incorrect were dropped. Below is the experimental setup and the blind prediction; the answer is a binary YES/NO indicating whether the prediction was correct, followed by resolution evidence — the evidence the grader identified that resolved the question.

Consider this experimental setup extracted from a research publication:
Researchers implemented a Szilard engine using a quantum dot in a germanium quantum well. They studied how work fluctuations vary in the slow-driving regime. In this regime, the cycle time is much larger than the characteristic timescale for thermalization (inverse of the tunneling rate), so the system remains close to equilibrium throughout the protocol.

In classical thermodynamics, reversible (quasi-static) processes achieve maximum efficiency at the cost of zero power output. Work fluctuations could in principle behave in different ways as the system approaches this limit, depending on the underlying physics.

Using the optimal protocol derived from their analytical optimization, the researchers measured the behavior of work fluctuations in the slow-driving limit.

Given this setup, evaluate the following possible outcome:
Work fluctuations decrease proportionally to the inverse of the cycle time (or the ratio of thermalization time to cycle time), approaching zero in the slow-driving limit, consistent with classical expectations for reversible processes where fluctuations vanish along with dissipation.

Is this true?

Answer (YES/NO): YES